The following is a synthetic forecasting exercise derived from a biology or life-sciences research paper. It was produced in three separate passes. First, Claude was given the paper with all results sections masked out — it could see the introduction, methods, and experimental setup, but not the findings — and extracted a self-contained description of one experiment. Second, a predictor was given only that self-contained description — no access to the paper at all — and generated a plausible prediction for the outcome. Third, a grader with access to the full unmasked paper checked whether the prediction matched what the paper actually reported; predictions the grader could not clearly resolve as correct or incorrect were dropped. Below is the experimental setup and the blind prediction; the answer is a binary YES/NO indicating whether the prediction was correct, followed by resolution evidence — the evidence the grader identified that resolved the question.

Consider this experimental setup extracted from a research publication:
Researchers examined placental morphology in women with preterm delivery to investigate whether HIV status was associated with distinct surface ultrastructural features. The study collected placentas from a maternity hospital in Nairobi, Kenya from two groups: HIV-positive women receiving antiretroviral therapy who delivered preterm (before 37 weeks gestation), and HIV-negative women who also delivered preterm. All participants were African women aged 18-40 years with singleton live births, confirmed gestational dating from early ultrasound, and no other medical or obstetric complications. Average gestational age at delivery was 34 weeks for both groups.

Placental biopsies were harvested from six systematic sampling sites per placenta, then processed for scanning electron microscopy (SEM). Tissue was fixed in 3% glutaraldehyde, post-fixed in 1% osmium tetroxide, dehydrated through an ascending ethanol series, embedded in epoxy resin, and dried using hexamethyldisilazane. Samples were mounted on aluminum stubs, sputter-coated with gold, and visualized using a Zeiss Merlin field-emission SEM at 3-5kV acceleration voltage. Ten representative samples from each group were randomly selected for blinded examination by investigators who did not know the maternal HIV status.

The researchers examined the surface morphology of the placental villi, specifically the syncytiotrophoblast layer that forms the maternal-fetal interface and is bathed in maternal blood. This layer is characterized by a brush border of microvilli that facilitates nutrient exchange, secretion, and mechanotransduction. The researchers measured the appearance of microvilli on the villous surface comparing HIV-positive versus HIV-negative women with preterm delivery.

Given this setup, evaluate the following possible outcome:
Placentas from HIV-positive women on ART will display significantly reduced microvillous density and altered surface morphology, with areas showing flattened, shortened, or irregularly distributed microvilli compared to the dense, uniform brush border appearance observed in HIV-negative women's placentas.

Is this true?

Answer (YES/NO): YES